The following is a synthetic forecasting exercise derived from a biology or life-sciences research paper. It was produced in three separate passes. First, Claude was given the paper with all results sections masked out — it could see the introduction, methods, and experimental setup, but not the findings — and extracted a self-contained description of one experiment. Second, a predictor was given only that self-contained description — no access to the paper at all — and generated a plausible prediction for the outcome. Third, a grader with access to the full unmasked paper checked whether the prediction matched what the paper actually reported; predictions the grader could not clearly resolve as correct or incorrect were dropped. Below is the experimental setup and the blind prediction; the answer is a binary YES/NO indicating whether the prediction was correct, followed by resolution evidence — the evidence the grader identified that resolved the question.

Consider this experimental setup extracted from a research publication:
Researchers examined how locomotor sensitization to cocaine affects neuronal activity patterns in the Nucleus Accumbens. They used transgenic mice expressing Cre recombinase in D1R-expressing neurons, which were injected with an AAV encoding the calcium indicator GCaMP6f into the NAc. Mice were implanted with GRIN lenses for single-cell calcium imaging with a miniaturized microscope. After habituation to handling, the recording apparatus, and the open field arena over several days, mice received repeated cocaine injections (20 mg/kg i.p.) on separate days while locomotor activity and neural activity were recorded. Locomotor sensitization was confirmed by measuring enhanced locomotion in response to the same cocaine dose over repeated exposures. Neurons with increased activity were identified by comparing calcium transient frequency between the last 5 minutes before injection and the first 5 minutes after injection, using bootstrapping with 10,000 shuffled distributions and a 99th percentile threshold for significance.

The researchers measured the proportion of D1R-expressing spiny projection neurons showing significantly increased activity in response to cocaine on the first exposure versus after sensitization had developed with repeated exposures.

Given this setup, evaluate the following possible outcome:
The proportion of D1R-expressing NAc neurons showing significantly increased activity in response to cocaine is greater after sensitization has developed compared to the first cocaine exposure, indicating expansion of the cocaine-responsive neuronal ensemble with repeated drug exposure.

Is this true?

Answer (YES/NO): YES